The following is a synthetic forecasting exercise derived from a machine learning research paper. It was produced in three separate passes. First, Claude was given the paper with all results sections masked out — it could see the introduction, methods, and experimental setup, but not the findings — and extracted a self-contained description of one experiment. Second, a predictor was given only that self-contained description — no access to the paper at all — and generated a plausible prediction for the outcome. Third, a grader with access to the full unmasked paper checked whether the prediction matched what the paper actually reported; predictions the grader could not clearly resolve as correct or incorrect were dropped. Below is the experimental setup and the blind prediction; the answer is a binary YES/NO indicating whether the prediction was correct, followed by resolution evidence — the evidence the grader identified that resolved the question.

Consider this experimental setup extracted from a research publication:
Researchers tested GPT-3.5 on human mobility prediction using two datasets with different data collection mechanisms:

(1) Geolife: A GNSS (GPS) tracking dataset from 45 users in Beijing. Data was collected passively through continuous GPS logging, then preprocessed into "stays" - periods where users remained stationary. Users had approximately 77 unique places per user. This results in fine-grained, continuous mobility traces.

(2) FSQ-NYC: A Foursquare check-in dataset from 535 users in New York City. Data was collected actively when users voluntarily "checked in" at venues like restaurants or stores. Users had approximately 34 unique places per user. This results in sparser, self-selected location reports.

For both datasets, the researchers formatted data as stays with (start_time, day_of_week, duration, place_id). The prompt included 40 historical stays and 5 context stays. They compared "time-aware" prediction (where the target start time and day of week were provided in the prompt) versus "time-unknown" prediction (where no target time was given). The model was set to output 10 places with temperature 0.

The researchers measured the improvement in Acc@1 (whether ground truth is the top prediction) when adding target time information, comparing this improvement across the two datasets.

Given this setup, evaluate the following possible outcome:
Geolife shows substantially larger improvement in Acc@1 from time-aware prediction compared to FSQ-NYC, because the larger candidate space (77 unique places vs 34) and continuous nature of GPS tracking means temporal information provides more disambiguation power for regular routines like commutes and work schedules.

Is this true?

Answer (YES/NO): YES